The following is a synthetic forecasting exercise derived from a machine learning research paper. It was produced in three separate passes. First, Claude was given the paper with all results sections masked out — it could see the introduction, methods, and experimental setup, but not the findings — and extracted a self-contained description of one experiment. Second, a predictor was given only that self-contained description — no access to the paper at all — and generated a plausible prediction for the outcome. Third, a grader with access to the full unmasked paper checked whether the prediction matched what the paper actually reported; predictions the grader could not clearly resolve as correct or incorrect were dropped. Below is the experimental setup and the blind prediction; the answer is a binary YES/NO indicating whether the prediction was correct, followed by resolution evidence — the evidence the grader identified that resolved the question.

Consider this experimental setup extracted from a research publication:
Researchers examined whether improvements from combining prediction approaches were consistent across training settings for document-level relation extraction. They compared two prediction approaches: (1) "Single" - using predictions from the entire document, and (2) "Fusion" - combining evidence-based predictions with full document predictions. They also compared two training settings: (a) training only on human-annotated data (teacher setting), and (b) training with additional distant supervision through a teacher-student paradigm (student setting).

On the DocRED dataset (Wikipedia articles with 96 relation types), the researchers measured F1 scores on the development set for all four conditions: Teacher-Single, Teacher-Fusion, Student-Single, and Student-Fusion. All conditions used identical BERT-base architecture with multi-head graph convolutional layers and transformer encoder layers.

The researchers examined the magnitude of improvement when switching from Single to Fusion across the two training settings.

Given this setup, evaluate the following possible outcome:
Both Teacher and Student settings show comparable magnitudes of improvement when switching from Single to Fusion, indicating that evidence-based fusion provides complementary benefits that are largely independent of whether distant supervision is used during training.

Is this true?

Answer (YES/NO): NO